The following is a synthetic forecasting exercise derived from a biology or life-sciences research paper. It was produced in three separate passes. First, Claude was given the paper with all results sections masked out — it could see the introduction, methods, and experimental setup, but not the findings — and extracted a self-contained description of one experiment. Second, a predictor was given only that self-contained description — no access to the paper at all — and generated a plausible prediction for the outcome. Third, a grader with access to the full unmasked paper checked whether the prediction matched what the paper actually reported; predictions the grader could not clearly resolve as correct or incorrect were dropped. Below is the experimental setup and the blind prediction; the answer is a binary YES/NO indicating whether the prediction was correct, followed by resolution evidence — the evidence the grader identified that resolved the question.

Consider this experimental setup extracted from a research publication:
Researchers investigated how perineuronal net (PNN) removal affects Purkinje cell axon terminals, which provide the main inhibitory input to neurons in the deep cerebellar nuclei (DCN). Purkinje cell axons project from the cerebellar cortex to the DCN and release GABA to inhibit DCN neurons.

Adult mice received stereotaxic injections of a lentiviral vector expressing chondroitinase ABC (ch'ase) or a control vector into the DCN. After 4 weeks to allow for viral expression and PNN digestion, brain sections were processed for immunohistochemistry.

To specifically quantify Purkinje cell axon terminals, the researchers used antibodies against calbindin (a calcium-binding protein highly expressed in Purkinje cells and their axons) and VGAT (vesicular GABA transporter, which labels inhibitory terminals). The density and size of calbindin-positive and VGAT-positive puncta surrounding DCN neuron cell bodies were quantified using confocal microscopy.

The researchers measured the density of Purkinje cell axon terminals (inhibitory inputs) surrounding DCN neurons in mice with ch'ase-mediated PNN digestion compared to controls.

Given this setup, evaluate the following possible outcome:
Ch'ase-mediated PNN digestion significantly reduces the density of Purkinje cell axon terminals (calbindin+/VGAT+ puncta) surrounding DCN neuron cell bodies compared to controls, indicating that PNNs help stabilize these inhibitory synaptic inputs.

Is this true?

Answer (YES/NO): NO